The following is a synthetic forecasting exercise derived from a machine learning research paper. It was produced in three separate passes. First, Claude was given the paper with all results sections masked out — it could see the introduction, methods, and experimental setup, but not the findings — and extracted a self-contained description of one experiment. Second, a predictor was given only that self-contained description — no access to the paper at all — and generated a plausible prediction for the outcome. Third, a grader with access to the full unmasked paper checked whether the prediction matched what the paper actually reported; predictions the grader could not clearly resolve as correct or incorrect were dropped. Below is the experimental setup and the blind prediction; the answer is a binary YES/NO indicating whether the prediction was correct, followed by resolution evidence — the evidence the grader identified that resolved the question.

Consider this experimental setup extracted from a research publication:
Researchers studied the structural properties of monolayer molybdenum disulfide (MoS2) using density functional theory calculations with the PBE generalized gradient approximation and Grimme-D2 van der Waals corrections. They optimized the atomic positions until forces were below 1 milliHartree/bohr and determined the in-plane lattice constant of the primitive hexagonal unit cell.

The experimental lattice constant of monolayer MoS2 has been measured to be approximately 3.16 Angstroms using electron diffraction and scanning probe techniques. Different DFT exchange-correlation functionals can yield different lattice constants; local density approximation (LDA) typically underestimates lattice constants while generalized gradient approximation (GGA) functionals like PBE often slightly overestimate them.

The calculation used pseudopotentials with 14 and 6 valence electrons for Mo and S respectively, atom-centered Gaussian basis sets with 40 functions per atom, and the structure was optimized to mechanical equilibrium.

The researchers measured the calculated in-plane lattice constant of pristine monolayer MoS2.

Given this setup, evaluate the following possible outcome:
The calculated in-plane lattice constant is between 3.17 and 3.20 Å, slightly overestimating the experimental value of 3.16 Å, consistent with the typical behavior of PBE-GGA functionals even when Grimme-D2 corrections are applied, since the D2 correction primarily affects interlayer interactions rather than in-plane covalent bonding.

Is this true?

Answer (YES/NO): YES